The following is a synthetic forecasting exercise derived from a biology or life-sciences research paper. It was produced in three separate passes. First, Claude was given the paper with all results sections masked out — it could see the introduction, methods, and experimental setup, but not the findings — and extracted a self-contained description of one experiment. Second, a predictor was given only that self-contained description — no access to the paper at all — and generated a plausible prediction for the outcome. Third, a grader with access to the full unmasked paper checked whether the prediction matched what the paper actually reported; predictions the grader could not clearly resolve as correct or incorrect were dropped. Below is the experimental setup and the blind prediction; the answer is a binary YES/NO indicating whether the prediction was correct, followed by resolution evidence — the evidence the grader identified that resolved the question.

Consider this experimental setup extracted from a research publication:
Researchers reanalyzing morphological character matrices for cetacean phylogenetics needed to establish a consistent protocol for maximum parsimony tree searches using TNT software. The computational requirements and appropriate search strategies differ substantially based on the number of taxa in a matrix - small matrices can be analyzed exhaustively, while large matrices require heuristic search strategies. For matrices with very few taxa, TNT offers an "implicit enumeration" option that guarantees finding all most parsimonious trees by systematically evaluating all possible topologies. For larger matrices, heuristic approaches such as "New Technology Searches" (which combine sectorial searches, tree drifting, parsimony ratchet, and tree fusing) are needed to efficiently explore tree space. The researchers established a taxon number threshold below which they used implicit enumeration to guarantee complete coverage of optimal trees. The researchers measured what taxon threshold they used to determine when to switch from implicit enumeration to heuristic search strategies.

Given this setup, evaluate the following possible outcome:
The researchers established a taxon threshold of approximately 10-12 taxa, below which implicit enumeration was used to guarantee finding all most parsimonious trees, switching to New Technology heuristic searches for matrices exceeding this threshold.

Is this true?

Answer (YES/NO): NO